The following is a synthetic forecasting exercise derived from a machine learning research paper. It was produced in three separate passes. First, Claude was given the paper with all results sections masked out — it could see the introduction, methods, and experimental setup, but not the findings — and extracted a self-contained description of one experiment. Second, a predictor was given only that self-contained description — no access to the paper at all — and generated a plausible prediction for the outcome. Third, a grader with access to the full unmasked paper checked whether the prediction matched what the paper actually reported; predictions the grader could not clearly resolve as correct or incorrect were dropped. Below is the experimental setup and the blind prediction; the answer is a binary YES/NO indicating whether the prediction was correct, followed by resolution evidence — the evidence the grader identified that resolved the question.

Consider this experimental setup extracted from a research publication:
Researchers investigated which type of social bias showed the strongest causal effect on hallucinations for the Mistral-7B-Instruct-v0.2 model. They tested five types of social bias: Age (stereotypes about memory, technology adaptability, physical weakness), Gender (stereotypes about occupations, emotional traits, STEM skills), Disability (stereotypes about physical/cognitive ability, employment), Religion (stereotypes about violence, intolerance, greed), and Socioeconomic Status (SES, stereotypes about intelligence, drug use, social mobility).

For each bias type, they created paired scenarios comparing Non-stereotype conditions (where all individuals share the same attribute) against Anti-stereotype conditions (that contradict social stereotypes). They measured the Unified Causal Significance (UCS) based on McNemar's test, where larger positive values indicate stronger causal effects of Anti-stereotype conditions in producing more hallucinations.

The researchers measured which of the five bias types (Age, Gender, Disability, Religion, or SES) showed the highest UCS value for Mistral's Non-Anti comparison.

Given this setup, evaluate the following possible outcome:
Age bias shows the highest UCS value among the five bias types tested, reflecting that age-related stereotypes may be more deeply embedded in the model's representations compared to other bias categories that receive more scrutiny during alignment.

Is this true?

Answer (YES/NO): NO